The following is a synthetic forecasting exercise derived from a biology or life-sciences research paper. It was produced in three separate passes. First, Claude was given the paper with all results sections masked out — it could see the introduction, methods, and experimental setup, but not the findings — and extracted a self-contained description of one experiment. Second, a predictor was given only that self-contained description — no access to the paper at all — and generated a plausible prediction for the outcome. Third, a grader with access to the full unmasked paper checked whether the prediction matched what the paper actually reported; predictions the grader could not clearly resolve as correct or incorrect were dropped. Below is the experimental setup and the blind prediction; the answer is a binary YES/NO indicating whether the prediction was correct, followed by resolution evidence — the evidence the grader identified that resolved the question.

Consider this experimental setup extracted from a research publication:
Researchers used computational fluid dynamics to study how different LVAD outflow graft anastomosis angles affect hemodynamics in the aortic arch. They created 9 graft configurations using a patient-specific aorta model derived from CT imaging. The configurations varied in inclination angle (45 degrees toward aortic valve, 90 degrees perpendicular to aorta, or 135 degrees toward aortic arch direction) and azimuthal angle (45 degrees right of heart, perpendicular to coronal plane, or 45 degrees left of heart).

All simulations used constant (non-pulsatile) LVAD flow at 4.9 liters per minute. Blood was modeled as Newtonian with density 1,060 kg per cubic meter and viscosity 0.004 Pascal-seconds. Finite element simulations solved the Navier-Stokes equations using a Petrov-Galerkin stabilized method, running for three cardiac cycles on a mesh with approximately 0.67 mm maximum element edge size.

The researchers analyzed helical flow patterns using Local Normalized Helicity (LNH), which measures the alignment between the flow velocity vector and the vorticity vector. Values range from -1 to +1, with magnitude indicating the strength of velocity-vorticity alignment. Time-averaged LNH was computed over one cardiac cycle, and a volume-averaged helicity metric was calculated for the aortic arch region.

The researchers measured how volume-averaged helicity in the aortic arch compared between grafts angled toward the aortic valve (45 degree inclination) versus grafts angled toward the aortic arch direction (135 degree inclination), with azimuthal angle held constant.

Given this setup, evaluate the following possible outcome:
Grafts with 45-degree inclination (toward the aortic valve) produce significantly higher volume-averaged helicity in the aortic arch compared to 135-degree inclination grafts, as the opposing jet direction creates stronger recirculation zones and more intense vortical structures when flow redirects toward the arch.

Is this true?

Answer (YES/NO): NO